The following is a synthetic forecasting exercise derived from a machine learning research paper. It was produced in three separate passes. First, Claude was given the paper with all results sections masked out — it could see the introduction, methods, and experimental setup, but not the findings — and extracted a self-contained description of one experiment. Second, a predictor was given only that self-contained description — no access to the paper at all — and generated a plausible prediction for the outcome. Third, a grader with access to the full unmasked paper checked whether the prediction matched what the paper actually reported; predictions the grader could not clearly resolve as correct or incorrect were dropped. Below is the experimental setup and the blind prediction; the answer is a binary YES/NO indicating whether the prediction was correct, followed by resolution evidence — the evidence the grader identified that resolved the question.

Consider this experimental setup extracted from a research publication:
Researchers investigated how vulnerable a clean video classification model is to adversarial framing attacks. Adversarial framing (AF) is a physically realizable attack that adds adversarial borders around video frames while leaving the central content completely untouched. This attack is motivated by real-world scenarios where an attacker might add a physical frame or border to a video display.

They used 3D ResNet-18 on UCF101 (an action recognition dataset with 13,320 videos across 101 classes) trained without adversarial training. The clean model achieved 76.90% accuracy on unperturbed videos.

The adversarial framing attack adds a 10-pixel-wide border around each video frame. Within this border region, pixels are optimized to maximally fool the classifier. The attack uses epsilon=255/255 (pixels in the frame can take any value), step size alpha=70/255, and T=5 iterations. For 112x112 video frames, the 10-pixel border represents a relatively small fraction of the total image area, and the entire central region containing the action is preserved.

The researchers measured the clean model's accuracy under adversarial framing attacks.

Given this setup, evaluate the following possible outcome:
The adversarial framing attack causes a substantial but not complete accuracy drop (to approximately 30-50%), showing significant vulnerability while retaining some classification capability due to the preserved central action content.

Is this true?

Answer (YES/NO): NO